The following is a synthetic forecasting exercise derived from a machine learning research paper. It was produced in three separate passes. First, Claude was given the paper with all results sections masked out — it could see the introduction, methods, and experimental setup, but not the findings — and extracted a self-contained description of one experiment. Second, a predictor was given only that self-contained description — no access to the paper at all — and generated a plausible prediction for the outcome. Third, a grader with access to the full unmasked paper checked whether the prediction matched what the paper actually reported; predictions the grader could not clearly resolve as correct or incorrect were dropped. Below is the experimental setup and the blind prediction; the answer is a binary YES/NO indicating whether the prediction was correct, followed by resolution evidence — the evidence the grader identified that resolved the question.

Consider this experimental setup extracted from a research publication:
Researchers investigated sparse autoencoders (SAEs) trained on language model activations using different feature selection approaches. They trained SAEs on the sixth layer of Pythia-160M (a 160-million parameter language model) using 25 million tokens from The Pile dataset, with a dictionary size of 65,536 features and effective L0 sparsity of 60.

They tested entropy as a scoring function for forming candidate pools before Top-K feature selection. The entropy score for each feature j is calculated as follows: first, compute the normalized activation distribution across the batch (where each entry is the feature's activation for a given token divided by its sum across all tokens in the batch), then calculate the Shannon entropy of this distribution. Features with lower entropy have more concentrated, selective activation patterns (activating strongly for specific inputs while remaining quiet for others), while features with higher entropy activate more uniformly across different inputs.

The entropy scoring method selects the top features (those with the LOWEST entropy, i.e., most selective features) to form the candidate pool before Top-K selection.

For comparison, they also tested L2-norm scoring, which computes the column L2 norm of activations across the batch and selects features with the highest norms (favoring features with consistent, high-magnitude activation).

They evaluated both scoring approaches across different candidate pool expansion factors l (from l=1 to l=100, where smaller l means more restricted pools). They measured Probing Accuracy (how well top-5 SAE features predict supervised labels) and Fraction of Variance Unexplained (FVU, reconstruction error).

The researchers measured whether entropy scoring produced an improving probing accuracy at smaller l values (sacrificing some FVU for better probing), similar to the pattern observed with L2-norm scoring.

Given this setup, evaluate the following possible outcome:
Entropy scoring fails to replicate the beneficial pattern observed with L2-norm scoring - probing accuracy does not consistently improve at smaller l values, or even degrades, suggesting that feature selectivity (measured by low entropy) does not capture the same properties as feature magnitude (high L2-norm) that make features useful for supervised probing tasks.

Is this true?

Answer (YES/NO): YES